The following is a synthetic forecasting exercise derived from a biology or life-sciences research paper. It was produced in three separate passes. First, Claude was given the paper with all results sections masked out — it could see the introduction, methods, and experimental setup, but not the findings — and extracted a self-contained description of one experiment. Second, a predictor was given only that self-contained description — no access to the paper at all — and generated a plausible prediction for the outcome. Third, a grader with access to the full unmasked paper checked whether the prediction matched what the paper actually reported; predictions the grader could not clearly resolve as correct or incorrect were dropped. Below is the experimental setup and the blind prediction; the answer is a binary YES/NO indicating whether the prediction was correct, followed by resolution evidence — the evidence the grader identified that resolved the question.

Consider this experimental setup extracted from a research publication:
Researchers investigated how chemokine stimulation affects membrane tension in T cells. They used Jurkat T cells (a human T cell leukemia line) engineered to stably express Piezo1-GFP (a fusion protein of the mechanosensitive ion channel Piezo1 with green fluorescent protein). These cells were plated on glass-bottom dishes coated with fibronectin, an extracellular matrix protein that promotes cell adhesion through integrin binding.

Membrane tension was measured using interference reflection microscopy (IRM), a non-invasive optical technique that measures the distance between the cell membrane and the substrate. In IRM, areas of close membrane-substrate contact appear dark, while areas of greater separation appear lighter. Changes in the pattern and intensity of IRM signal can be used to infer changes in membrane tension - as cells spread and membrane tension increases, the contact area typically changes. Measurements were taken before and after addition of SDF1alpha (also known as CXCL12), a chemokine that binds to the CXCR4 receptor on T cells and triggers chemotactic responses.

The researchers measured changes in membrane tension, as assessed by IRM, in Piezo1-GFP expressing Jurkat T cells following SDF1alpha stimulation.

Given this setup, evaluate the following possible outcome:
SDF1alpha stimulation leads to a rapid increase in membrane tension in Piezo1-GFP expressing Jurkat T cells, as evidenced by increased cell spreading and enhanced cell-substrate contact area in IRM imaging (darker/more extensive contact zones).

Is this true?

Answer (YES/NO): NO